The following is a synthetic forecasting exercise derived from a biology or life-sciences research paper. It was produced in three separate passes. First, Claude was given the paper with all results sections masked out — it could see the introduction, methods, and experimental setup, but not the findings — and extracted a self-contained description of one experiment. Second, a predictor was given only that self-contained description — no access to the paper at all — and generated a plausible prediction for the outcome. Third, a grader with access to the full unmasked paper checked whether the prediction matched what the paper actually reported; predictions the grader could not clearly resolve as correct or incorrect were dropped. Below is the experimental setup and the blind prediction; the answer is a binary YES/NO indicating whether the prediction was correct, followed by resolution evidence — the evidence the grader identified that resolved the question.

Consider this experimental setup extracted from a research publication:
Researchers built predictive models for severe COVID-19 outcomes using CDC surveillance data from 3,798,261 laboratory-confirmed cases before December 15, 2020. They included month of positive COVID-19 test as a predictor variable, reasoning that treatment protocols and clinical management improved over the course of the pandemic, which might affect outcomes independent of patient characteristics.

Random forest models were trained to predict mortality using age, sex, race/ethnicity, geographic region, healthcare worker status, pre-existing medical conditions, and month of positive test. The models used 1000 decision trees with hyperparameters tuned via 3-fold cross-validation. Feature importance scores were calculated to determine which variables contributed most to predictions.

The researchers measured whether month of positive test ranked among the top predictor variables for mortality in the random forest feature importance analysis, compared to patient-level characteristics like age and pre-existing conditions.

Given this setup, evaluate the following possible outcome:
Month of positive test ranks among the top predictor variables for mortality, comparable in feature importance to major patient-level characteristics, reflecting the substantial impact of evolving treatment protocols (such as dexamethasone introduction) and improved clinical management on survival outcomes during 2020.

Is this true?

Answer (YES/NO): NO